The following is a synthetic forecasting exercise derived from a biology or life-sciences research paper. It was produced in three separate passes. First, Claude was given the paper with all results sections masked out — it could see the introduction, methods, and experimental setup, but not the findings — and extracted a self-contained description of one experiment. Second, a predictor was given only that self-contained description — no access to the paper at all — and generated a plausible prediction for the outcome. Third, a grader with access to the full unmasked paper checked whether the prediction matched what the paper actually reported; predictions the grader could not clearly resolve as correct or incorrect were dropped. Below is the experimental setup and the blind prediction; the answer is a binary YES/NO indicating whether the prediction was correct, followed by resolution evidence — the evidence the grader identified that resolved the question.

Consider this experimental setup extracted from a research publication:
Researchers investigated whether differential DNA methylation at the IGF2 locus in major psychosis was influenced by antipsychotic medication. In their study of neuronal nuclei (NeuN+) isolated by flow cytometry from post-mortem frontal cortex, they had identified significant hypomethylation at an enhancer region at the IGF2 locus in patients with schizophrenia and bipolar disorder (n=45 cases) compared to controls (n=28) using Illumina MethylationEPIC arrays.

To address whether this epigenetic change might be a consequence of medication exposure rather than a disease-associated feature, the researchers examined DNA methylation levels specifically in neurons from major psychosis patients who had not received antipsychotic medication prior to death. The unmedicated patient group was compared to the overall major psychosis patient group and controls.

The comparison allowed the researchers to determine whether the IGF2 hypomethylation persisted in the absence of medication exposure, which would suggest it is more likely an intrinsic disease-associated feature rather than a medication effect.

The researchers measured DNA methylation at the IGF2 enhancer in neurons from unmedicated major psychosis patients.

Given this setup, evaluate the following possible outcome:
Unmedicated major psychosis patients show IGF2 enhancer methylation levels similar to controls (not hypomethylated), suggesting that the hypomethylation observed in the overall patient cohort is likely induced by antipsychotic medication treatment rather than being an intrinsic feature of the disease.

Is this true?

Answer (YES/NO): NO